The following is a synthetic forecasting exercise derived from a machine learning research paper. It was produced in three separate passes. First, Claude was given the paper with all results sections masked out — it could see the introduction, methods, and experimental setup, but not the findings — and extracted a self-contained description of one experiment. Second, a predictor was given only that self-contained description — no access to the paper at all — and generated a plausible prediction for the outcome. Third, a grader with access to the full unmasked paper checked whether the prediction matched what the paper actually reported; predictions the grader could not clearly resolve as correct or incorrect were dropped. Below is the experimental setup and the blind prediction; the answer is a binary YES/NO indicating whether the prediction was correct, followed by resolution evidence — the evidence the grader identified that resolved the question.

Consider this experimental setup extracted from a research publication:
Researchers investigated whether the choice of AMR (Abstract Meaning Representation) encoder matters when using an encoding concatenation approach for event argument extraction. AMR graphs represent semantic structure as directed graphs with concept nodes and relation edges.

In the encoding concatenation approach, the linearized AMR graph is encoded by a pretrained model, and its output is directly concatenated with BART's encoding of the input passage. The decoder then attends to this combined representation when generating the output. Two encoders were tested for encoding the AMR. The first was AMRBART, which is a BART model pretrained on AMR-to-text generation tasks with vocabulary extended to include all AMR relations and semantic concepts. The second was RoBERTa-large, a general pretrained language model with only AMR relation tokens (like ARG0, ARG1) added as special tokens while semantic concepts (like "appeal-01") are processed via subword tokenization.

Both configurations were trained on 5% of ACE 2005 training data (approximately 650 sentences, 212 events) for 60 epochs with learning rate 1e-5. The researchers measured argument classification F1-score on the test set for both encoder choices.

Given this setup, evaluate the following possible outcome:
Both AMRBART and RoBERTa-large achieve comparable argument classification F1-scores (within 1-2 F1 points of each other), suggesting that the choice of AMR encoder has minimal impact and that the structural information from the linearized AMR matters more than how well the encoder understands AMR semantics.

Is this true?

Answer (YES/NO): NO